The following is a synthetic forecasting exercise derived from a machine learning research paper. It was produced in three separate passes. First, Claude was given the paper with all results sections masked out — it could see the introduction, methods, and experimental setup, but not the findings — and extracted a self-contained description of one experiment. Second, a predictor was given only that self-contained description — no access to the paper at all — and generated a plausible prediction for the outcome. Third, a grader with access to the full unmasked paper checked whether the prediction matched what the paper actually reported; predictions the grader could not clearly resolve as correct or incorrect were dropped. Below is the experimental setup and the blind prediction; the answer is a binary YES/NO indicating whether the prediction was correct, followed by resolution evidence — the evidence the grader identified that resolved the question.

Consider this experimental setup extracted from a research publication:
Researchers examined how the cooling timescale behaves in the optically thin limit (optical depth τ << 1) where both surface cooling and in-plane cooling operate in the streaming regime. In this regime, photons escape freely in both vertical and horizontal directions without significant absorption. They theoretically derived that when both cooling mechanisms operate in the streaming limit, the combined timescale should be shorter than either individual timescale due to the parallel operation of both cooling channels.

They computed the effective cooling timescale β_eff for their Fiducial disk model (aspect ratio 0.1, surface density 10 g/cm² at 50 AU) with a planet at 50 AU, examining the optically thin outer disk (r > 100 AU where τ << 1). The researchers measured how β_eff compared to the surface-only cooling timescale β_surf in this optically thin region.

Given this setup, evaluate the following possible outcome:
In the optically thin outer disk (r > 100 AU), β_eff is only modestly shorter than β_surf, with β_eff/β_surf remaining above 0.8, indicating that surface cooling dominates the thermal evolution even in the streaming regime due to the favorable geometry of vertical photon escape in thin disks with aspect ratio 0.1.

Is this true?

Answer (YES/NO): NO